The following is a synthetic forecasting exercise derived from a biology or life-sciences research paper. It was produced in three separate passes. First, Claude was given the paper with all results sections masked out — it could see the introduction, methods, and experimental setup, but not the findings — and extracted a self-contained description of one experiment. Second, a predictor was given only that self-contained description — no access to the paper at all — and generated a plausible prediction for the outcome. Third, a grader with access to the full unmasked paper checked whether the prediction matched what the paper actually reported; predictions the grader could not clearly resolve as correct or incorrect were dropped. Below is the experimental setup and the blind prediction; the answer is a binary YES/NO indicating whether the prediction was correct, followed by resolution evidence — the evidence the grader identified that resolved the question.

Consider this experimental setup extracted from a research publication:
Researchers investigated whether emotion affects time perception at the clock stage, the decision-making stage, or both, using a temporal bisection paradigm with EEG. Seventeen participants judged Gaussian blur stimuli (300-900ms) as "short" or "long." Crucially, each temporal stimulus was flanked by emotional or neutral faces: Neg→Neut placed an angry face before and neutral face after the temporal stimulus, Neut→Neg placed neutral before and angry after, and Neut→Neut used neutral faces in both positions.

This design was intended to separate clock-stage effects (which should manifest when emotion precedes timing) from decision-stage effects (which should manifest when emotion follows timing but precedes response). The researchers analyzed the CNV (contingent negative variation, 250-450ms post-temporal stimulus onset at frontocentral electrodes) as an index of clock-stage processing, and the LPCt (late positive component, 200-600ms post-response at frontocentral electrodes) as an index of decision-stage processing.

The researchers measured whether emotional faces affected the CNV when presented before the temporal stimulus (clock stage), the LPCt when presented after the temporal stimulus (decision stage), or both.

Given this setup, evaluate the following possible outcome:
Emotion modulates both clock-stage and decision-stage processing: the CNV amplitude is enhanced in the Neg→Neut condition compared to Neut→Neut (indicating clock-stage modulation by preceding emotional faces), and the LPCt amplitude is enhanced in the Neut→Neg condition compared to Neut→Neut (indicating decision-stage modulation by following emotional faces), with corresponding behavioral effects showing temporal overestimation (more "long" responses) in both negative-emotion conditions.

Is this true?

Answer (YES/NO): NO